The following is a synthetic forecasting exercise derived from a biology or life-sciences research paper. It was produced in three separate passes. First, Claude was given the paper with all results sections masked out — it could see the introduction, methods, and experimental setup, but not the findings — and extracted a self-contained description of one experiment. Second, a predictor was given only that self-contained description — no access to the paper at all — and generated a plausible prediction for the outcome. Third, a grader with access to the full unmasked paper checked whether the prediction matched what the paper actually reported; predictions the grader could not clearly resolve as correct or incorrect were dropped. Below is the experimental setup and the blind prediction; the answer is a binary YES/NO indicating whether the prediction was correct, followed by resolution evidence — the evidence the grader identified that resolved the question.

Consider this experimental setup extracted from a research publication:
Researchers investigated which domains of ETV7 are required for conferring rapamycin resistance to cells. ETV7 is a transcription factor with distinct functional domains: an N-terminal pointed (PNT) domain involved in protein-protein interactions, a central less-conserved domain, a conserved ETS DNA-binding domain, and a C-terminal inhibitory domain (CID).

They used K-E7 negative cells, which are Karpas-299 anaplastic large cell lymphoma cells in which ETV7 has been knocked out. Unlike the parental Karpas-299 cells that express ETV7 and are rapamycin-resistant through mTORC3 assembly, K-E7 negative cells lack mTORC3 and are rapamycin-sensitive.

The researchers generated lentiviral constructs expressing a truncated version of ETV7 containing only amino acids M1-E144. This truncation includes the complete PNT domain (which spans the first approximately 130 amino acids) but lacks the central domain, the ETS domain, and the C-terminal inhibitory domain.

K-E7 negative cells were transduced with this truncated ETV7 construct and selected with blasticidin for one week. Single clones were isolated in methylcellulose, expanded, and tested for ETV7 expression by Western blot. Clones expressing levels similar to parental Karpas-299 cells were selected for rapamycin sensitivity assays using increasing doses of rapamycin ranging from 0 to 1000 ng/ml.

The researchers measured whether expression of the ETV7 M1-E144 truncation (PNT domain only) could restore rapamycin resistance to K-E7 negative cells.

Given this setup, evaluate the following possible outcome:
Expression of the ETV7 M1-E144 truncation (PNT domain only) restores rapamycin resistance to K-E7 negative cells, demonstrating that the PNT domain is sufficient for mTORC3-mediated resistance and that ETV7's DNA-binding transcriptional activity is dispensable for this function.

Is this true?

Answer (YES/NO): NO